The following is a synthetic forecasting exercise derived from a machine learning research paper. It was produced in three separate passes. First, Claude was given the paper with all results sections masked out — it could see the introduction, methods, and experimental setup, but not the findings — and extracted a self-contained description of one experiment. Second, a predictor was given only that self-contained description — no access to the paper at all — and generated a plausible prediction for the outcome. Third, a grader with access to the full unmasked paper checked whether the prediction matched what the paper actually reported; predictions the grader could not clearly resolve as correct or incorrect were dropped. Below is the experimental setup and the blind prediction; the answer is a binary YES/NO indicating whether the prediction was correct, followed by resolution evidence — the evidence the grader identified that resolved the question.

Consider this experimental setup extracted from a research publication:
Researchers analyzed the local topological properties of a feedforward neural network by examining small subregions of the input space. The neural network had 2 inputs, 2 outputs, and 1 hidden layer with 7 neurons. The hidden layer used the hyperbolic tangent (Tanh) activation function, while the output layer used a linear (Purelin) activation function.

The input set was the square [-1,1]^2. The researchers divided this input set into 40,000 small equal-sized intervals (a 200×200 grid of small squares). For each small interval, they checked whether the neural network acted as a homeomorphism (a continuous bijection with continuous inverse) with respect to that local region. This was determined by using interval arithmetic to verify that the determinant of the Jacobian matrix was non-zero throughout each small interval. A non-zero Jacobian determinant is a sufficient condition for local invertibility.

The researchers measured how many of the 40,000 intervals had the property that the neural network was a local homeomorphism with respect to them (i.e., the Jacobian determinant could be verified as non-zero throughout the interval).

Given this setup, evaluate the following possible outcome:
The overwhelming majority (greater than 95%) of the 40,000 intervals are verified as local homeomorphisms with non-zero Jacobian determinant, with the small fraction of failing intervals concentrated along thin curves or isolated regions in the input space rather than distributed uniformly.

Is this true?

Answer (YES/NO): NO